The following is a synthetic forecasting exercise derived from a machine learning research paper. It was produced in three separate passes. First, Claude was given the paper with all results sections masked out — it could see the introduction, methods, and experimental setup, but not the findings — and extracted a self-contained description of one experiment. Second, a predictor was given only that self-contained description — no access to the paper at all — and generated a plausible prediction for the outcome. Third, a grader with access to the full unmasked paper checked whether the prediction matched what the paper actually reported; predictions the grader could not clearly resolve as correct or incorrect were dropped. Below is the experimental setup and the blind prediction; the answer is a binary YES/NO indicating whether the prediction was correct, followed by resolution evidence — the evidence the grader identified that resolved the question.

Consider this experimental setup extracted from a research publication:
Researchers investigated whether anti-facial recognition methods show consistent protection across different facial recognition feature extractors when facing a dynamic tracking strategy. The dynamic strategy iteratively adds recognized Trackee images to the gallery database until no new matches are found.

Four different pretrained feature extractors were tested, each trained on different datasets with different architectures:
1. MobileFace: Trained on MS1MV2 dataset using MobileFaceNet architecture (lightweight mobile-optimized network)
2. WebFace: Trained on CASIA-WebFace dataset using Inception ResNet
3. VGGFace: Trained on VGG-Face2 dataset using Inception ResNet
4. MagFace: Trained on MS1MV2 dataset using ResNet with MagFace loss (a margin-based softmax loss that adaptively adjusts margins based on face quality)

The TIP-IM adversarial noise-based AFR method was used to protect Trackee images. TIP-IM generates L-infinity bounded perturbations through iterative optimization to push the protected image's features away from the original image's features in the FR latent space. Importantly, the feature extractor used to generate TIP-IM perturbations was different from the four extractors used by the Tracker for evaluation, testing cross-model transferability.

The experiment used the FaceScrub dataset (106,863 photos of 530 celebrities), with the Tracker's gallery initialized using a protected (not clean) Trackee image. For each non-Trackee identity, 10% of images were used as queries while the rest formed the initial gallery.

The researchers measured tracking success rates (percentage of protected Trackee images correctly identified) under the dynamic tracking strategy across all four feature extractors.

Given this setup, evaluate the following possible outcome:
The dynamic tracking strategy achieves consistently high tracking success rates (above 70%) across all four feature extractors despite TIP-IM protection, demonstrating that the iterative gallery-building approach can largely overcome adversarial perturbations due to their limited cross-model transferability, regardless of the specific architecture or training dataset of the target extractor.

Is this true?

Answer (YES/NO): YES